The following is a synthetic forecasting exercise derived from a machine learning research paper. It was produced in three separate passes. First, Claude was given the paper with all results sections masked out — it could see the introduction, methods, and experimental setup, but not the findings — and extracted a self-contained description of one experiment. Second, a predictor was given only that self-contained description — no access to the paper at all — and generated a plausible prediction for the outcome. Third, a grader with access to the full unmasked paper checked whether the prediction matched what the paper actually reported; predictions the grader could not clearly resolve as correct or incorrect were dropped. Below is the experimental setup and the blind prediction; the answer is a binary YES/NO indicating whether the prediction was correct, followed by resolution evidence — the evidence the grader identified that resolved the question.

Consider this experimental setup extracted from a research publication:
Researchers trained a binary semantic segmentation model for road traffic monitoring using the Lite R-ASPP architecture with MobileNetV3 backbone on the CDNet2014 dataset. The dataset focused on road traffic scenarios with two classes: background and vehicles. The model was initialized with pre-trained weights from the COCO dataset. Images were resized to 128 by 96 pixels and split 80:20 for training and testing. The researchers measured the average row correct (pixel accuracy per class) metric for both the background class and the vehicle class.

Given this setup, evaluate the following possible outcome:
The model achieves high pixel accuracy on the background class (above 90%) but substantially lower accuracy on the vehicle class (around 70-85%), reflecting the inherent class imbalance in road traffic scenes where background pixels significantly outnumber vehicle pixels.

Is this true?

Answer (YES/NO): YES